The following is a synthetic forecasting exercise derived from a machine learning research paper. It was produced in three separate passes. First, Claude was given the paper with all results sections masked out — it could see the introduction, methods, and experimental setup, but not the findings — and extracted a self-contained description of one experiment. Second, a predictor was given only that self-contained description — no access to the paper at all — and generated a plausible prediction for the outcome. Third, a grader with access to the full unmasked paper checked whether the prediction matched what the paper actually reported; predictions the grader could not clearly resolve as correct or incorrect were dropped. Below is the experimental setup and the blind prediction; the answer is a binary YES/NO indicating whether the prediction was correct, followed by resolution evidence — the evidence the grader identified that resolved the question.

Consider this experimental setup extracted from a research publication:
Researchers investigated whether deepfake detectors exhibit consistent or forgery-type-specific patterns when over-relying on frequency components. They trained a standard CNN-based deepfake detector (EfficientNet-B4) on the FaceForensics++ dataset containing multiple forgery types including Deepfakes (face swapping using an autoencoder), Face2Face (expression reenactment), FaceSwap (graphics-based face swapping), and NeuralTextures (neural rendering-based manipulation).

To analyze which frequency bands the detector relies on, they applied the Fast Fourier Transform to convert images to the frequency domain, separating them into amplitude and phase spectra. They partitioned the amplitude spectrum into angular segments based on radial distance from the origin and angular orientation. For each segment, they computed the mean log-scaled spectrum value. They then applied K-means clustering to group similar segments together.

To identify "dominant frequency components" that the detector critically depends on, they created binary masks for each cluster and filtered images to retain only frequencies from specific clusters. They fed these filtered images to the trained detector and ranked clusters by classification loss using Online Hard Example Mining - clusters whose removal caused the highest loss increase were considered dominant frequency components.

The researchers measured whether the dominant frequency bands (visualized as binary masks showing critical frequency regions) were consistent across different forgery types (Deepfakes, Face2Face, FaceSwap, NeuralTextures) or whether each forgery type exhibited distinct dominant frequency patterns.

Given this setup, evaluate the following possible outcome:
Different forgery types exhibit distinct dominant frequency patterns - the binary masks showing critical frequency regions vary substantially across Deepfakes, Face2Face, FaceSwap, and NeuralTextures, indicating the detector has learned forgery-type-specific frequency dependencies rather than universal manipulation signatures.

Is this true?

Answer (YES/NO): YES